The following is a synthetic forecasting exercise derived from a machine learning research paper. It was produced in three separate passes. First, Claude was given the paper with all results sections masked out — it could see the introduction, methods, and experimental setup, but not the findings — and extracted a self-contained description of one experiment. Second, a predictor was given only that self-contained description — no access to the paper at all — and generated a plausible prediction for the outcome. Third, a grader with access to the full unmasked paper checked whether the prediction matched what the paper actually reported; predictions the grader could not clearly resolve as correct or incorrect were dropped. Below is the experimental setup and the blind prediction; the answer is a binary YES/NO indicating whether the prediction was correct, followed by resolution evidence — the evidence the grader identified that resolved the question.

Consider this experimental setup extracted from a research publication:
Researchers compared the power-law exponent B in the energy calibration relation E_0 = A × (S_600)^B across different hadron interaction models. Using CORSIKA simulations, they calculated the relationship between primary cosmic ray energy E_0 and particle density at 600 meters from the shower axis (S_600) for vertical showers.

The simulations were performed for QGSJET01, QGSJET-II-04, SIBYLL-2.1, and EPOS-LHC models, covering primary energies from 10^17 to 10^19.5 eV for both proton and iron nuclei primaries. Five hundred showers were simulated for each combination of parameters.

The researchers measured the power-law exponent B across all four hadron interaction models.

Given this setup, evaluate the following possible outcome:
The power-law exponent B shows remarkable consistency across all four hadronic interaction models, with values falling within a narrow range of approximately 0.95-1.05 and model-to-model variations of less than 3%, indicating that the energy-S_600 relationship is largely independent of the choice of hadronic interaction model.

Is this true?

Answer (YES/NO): YES